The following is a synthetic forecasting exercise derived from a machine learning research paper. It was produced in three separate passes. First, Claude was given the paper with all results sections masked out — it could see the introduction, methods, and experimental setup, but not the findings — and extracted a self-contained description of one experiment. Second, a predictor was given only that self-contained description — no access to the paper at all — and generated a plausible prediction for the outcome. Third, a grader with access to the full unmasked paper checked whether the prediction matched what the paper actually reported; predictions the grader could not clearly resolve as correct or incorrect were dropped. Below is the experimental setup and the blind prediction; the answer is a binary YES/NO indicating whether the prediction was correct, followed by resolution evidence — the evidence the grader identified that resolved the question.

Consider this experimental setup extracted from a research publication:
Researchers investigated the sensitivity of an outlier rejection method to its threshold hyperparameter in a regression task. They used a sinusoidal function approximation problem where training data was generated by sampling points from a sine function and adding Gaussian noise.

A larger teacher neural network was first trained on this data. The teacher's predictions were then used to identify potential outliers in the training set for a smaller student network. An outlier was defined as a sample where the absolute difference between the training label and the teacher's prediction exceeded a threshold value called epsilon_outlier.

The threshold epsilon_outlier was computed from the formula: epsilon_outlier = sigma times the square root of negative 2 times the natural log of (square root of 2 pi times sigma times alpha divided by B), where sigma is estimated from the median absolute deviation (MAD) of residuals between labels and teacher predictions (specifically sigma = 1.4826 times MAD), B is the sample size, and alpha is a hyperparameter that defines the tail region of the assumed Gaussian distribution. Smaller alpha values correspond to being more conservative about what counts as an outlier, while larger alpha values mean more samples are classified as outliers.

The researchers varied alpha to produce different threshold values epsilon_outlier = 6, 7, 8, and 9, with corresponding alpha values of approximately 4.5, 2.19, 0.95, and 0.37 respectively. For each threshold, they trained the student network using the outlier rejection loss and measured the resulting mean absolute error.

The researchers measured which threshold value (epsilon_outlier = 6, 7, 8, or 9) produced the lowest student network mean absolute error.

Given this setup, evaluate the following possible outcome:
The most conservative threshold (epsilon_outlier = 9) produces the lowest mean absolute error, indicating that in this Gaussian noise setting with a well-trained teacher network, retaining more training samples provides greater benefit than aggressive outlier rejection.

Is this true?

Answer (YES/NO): NO